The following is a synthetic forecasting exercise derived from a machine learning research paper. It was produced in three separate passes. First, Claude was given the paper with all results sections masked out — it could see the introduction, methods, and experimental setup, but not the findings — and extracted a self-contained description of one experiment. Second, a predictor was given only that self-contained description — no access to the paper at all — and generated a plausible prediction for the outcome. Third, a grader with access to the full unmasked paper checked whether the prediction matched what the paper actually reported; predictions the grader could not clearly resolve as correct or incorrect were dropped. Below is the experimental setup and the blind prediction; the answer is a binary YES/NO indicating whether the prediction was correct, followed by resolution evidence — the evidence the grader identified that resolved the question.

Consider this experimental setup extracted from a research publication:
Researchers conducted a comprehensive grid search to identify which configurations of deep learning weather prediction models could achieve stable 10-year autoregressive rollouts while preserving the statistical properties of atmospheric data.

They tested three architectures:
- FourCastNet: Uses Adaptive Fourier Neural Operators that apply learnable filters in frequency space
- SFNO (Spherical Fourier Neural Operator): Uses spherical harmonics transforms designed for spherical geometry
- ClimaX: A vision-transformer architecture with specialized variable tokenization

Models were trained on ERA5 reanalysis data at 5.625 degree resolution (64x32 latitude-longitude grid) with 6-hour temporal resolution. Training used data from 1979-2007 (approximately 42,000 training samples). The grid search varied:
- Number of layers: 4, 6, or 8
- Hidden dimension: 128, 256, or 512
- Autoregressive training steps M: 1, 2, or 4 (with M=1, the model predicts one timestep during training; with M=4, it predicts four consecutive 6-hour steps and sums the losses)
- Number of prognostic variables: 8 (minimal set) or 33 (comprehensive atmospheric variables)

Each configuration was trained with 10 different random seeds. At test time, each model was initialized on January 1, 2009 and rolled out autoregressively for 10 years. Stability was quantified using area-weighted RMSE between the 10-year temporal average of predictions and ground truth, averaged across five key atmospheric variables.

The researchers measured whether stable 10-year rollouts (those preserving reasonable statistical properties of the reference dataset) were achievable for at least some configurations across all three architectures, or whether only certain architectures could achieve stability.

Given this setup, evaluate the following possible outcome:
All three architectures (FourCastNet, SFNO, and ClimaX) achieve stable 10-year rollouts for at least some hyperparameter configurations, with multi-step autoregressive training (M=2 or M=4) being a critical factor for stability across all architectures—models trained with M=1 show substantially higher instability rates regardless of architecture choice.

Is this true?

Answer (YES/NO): YES